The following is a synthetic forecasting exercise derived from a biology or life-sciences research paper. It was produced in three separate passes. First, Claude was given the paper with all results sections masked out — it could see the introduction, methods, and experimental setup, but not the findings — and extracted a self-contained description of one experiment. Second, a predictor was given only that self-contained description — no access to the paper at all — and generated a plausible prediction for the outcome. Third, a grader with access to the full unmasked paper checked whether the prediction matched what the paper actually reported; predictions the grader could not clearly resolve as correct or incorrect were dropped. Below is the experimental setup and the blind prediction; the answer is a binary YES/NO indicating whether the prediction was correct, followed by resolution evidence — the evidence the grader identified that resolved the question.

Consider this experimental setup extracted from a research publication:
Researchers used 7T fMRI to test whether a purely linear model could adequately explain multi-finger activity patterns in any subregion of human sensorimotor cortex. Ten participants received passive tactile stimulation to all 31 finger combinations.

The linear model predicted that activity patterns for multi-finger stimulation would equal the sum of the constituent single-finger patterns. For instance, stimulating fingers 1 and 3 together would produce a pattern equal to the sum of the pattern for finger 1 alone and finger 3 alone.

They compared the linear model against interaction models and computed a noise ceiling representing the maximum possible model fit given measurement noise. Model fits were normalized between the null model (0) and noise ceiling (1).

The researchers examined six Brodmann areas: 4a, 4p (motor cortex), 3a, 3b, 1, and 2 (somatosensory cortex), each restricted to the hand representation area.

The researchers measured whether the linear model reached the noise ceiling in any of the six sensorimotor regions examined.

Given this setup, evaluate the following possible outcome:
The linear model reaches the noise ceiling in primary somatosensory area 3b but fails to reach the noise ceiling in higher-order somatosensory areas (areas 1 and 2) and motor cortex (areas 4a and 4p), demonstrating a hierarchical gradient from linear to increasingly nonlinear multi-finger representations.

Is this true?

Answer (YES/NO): NO